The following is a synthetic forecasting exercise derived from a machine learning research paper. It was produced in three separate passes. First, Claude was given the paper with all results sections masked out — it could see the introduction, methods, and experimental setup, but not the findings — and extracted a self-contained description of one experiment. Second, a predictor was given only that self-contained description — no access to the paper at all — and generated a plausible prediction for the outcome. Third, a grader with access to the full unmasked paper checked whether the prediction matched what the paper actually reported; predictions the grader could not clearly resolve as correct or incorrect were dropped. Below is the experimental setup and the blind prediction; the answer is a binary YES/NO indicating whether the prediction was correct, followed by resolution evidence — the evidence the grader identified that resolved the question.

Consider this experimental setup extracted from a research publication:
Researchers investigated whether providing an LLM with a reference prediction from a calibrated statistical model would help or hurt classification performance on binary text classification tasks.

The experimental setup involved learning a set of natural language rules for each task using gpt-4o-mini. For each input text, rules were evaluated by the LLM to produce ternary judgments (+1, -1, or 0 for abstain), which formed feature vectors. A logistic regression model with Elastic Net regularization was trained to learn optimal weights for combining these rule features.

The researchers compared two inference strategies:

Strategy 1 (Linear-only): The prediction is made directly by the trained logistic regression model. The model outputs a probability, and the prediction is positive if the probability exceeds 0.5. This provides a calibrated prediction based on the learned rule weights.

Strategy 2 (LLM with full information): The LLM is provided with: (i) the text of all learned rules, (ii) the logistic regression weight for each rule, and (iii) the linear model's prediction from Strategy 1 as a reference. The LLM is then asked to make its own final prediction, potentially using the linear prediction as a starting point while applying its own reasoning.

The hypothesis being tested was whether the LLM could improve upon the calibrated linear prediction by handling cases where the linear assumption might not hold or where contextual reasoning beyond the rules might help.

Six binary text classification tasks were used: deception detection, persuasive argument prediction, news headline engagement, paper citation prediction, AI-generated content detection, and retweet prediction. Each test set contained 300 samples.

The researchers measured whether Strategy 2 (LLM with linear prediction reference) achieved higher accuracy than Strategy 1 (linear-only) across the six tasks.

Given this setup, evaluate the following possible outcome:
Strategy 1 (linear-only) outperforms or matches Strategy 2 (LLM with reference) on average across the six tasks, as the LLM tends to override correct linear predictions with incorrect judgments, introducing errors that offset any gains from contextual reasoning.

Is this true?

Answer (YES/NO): YES